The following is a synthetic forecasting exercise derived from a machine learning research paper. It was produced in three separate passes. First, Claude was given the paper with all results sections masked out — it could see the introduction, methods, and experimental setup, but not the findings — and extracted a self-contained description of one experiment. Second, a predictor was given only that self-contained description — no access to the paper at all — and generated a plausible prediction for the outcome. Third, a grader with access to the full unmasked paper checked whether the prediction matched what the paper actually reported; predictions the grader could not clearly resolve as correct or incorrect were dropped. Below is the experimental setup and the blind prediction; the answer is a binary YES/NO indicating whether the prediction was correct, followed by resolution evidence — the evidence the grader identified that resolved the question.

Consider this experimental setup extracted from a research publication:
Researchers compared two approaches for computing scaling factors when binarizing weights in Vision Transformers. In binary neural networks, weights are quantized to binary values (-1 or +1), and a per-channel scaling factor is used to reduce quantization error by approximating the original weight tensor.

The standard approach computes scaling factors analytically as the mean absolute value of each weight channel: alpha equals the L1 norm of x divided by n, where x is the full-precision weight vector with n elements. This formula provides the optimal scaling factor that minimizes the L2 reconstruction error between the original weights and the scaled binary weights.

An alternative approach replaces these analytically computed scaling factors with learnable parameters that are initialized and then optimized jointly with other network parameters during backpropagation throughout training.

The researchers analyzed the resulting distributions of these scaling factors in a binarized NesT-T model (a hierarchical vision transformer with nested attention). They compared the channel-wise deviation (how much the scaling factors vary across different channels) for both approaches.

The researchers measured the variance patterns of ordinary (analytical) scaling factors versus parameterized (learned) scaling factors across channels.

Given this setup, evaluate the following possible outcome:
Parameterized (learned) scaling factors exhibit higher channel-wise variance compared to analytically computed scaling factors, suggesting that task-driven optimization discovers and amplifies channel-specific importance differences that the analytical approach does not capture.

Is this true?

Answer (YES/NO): YES